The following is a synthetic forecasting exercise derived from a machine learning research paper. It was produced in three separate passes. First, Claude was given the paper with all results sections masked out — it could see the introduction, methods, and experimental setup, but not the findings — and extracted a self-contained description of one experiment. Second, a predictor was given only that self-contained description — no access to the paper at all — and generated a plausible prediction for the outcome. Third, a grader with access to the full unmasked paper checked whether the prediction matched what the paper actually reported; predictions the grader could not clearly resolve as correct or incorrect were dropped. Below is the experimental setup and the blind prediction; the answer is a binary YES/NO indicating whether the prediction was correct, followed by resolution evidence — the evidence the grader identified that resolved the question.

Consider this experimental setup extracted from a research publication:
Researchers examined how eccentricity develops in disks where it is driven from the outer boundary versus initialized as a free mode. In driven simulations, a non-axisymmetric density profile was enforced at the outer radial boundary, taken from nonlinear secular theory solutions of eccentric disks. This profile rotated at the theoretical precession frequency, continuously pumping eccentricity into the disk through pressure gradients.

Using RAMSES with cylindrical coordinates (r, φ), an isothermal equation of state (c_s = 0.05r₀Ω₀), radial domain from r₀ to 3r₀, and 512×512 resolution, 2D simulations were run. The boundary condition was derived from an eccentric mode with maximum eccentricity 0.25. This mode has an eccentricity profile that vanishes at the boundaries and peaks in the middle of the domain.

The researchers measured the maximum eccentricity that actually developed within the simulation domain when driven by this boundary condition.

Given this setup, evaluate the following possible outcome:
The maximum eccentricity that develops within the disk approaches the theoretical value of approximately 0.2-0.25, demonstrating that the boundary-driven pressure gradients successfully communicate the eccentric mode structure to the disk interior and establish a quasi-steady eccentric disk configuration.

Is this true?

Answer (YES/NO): NO